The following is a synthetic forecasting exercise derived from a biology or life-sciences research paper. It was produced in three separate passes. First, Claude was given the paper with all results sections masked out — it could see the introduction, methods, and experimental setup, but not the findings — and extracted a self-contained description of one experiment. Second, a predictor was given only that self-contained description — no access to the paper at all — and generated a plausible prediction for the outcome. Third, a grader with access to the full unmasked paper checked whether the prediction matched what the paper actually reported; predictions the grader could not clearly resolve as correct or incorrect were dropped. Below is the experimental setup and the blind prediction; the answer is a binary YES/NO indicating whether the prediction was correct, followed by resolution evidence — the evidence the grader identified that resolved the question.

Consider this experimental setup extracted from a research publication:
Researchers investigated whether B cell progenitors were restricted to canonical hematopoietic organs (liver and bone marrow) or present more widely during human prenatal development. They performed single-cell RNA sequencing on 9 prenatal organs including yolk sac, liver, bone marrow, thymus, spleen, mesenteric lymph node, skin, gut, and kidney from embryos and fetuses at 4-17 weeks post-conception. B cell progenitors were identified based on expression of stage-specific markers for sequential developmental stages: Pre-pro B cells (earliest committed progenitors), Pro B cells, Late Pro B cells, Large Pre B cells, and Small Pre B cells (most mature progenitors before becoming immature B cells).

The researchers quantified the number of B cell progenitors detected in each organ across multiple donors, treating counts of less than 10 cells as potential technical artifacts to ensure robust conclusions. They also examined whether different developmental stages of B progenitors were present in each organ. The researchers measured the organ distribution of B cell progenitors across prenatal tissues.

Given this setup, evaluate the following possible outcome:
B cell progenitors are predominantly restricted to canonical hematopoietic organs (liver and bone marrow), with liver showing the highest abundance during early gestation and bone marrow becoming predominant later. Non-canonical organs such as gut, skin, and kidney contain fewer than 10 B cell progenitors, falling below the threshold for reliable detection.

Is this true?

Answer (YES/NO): NO